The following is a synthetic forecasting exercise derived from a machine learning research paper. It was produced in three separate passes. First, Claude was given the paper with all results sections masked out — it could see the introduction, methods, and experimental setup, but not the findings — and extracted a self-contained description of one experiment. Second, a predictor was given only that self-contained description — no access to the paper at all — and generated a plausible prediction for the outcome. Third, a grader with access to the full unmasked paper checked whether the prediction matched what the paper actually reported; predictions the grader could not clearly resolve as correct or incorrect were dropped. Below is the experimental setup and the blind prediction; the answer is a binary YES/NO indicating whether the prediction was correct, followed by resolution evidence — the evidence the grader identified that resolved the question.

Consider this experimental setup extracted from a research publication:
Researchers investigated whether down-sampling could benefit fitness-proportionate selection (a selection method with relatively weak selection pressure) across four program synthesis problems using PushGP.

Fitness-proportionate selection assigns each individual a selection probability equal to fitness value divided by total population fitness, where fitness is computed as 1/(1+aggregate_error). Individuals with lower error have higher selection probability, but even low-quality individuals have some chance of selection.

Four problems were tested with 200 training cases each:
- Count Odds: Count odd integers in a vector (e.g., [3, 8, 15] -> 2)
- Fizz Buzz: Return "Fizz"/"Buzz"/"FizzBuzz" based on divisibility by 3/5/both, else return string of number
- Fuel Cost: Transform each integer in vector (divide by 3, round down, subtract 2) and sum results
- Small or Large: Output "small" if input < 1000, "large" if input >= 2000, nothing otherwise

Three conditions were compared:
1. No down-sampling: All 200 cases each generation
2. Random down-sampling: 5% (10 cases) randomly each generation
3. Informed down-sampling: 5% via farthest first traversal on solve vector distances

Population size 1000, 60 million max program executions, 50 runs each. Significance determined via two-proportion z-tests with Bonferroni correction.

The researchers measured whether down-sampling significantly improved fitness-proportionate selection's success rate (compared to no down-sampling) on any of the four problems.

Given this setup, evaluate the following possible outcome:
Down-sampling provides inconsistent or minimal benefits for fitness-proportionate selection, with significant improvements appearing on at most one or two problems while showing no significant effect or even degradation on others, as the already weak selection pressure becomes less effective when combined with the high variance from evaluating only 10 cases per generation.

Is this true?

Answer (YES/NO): YES